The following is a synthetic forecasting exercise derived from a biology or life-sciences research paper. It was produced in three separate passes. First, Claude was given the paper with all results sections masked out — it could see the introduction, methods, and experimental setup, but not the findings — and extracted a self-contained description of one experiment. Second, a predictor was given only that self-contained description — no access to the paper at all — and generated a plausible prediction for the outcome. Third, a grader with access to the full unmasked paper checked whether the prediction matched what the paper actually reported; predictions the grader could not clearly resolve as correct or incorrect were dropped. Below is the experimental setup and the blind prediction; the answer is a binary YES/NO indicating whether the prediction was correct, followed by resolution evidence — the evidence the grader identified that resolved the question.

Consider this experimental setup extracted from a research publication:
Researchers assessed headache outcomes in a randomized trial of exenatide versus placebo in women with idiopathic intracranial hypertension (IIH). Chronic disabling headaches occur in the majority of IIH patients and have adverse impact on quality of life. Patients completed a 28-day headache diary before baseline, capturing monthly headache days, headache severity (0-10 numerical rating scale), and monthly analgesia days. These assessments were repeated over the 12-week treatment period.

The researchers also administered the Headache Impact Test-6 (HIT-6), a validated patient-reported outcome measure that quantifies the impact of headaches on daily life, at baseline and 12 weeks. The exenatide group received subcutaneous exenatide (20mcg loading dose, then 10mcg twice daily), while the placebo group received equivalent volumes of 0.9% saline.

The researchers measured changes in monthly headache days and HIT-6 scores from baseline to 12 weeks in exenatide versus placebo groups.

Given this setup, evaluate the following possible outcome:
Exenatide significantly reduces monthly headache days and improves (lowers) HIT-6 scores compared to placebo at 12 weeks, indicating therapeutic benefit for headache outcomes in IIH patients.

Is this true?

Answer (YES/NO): NO